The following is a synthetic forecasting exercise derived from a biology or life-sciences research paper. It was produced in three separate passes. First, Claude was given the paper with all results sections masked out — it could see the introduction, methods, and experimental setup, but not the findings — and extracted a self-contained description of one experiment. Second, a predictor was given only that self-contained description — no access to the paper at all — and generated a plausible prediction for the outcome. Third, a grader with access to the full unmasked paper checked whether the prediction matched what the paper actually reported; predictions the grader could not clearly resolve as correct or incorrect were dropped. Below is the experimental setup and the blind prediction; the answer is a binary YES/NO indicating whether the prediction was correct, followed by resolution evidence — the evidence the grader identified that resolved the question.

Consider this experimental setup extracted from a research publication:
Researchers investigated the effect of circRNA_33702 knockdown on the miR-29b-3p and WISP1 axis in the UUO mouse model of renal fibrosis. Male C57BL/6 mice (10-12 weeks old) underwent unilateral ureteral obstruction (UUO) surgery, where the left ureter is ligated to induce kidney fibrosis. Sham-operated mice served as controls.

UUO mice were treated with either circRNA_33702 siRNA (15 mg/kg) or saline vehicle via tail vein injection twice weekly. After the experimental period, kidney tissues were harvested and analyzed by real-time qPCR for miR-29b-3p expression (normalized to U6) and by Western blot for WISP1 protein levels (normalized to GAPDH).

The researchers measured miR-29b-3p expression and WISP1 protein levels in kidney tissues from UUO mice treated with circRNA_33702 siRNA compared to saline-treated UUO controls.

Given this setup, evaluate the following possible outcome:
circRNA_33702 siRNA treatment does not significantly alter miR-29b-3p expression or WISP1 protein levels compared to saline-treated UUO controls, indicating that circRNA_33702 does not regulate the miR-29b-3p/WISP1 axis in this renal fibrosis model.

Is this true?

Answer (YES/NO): NO